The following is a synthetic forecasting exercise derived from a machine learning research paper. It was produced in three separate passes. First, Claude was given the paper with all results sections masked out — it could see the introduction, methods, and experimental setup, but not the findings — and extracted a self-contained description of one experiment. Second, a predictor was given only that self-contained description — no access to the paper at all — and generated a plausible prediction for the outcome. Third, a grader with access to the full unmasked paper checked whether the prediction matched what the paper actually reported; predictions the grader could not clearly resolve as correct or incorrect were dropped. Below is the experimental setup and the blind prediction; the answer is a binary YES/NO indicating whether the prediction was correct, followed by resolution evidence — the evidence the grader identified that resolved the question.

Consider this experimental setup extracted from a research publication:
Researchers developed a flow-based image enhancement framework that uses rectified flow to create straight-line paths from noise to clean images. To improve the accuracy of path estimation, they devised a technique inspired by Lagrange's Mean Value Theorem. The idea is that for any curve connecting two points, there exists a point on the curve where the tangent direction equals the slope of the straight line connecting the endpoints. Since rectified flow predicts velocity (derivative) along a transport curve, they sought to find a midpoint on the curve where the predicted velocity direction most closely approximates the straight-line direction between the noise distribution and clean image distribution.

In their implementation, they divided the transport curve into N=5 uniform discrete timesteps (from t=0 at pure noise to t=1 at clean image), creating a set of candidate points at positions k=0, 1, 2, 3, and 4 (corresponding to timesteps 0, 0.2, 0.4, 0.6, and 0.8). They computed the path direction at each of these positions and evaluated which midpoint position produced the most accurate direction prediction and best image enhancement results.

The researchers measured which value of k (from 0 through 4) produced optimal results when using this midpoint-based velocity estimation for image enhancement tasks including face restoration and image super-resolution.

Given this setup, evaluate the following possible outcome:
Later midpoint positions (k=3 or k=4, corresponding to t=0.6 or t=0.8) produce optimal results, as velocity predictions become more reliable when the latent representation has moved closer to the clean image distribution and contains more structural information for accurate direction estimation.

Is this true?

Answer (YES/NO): YES